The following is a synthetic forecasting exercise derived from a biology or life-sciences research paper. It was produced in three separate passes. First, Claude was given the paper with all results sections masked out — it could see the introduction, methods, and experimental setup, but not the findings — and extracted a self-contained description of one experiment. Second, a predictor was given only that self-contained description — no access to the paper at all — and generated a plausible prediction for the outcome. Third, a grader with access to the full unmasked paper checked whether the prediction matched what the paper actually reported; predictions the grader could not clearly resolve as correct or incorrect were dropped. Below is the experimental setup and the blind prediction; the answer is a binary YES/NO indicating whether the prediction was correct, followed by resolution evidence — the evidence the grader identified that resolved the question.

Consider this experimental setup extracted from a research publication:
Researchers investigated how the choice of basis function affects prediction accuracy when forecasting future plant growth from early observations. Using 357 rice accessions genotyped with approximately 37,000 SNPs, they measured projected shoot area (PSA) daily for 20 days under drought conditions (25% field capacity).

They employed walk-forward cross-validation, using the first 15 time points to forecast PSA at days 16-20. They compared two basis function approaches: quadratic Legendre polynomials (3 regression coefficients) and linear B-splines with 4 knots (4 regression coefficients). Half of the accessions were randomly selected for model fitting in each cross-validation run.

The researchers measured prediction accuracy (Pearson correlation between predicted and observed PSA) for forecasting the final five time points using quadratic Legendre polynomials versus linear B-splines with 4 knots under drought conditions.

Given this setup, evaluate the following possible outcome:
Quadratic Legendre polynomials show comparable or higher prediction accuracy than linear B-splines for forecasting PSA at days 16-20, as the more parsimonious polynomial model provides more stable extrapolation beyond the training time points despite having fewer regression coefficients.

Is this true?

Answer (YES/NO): YES